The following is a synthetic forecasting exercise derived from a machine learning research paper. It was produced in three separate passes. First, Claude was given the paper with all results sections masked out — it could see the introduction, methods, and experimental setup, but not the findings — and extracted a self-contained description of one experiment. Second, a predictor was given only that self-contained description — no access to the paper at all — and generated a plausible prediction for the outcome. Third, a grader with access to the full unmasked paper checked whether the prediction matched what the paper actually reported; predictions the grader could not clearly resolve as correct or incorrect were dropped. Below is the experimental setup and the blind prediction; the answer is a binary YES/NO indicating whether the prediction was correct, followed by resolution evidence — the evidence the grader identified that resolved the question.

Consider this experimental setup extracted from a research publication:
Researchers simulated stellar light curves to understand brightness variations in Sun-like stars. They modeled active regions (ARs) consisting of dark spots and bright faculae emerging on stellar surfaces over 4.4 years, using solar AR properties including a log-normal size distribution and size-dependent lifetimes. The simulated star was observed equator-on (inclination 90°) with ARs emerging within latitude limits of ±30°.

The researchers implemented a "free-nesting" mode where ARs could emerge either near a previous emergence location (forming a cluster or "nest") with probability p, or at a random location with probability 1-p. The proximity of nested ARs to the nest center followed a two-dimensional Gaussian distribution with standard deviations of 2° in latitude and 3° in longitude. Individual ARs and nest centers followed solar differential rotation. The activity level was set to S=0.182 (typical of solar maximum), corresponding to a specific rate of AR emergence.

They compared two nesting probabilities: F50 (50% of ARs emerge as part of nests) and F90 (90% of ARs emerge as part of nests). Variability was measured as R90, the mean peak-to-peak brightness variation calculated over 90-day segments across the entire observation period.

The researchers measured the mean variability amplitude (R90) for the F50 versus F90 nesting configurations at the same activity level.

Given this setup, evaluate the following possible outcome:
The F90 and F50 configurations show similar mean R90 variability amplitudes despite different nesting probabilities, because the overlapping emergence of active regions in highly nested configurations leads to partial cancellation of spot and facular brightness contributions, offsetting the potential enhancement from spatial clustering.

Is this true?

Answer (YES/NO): NO